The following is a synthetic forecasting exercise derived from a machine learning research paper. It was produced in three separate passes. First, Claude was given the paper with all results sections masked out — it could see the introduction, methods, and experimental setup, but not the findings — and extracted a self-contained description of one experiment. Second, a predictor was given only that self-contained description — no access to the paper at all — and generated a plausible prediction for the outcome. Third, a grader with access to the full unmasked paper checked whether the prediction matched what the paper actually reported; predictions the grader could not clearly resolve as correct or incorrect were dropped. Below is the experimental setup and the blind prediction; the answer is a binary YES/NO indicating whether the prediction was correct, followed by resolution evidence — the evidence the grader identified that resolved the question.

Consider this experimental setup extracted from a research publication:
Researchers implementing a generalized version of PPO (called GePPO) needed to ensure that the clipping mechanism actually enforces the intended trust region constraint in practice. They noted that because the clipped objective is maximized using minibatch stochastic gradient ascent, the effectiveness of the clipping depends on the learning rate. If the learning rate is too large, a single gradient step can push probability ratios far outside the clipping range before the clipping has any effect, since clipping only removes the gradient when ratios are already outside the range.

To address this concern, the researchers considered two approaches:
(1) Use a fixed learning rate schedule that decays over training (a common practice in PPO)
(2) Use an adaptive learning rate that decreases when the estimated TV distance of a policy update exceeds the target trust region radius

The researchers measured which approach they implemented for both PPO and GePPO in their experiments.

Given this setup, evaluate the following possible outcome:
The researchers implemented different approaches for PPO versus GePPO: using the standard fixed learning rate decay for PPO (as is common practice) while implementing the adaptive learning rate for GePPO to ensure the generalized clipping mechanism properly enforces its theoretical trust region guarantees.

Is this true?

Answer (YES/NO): NO